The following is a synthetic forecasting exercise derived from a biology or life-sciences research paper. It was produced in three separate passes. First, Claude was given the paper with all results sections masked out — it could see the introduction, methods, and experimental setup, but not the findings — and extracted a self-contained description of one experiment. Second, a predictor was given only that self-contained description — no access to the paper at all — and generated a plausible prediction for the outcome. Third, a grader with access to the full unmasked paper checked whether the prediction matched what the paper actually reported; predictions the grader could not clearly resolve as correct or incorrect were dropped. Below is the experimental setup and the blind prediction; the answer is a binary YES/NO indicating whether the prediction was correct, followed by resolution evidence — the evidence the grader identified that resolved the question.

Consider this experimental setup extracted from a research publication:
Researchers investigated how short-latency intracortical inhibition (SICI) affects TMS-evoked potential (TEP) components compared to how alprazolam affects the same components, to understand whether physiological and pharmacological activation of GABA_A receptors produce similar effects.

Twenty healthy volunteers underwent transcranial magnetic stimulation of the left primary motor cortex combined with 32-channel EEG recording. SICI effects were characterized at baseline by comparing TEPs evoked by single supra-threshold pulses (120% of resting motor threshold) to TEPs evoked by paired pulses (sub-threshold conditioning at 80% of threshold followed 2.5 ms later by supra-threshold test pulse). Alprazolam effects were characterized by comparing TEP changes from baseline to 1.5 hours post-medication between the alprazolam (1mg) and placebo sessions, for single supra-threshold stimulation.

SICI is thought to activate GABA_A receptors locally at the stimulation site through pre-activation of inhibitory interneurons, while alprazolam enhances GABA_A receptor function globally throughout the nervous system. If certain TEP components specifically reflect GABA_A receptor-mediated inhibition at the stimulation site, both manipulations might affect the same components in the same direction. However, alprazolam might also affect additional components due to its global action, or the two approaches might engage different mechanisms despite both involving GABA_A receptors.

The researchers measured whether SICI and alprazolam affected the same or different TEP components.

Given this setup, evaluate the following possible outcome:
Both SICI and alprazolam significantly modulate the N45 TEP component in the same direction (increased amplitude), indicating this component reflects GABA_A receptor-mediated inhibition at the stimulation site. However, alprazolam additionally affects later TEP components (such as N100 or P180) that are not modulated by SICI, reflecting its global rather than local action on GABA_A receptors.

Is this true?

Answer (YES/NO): NO